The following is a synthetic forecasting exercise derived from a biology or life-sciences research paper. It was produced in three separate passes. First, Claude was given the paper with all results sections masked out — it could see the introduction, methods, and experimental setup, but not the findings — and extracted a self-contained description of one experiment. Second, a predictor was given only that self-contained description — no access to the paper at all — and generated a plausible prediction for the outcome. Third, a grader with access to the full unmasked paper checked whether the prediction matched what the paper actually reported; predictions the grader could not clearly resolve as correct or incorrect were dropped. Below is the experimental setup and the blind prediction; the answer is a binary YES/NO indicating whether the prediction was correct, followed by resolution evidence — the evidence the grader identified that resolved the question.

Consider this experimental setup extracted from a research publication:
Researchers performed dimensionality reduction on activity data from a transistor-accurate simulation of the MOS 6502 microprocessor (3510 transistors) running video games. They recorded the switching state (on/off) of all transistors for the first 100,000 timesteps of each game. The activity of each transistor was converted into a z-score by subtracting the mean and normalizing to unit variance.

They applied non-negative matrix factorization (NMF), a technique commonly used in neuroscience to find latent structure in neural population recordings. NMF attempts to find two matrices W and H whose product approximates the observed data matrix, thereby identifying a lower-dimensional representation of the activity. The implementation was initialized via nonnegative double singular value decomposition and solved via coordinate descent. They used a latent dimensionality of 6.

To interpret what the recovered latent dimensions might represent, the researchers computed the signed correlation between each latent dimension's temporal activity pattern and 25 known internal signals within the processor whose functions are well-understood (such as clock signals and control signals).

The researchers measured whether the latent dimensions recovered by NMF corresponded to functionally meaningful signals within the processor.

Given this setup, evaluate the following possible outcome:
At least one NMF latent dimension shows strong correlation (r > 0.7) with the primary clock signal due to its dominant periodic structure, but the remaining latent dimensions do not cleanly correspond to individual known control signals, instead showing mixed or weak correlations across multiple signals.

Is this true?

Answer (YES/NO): NO